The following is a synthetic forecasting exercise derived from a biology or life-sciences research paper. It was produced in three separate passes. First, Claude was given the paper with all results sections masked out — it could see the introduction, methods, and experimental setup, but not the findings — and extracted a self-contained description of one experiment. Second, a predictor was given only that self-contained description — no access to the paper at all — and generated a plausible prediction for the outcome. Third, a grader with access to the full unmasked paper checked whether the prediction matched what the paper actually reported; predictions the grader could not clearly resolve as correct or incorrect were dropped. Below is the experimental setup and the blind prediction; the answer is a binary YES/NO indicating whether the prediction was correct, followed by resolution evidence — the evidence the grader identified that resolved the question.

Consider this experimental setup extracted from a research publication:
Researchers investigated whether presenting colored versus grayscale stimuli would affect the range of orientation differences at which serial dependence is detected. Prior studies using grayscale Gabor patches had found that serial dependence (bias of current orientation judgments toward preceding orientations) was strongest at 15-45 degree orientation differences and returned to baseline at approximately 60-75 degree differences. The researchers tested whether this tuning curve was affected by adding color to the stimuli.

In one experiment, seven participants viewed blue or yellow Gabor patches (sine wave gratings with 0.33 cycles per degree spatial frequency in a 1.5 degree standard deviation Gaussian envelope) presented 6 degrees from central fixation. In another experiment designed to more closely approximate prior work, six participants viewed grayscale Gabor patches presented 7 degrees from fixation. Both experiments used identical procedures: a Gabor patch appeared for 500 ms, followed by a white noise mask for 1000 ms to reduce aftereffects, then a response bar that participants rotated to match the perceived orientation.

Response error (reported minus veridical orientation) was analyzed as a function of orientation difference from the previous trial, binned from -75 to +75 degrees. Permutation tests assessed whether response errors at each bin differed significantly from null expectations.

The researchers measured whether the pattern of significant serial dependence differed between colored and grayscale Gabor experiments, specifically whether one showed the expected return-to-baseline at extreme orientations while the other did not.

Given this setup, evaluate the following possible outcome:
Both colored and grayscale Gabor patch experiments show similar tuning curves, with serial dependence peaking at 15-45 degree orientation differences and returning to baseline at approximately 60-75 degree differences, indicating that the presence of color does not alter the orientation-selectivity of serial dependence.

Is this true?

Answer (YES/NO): NO